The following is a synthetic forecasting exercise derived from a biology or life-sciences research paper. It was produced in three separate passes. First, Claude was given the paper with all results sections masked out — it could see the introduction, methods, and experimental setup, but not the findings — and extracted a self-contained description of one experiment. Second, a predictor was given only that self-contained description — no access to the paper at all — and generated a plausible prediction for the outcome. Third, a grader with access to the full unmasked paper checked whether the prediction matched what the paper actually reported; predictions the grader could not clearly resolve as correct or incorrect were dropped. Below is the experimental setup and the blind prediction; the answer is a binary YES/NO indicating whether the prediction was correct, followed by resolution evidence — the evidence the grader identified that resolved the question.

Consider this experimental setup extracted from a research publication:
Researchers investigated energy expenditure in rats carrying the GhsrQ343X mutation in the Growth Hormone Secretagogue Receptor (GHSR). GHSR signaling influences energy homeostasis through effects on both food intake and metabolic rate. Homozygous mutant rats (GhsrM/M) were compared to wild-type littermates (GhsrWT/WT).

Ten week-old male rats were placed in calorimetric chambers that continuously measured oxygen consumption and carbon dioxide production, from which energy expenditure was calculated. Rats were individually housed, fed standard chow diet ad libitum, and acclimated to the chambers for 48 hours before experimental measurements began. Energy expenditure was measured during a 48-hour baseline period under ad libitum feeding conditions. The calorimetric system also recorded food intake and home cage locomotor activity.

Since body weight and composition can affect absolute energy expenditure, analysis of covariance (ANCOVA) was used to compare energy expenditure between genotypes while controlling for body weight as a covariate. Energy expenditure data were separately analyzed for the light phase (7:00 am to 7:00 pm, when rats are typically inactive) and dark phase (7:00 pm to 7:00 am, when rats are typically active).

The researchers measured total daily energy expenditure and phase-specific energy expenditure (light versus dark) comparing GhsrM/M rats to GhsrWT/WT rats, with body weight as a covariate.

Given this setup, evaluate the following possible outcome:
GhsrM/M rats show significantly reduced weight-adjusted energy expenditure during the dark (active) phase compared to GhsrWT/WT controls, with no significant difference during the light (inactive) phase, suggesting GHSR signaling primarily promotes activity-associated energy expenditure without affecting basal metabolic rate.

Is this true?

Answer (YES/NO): NO